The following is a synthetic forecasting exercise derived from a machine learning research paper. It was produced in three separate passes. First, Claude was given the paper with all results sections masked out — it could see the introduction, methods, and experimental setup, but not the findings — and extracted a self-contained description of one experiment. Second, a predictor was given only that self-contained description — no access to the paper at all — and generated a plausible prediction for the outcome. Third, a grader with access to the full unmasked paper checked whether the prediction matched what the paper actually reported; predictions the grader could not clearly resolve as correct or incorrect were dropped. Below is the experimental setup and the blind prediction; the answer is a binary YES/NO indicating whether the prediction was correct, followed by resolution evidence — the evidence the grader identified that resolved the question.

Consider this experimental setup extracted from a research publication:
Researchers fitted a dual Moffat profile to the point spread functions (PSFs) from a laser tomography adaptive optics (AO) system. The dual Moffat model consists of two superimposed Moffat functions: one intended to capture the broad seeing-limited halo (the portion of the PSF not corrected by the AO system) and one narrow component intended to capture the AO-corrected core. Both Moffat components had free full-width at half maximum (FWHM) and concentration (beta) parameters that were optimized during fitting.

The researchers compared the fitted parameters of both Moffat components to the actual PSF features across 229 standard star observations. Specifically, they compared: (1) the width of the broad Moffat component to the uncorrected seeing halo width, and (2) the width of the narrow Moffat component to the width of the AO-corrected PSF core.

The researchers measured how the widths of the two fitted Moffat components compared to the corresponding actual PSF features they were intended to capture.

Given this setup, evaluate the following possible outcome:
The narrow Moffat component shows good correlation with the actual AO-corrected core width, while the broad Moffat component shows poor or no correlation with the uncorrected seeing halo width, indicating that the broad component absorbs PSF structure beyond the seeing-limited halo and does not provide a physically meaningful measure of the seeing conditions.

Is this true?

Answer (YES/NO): NO